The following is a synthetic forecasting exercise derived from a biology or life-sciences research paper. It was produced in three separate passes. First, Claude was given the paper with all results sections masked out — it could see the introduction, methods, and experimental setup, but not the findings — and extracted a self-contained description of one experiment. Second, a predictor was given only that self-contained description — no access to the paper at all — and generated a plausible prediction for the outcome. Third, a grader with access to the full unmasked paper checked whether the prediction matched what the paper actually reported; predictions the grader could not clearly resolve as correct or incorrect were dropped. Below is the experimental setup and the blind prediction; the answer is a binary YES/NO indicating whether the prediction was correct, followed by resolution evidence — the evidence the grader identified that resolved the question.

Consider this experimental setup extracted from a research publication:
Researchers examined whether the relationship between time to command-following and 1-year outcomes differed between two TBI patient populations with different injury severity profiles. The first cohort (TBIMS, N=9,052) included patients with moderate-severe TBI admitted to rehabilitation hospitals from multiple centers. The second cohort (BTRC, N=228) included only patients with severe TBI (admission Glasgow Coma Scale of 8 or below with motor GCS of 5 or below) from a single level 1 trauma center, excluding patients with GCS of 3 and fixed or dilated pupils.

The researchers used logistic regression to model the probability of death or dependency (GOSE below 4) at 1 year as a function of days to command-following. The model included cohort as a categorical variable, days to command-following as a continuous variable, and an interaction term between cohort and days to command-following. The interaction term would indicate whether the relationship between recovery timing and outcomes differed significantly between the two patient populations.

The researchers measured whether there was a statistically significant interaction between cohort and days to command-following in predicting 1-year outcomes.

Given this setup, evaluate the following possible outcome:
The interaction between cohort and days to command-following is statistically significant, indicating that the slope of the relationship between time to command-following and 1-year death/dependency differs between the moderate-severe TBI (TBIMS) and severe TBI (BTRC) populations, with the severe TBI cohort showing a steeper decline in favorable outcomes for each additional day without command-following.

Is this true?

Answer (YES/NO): NO